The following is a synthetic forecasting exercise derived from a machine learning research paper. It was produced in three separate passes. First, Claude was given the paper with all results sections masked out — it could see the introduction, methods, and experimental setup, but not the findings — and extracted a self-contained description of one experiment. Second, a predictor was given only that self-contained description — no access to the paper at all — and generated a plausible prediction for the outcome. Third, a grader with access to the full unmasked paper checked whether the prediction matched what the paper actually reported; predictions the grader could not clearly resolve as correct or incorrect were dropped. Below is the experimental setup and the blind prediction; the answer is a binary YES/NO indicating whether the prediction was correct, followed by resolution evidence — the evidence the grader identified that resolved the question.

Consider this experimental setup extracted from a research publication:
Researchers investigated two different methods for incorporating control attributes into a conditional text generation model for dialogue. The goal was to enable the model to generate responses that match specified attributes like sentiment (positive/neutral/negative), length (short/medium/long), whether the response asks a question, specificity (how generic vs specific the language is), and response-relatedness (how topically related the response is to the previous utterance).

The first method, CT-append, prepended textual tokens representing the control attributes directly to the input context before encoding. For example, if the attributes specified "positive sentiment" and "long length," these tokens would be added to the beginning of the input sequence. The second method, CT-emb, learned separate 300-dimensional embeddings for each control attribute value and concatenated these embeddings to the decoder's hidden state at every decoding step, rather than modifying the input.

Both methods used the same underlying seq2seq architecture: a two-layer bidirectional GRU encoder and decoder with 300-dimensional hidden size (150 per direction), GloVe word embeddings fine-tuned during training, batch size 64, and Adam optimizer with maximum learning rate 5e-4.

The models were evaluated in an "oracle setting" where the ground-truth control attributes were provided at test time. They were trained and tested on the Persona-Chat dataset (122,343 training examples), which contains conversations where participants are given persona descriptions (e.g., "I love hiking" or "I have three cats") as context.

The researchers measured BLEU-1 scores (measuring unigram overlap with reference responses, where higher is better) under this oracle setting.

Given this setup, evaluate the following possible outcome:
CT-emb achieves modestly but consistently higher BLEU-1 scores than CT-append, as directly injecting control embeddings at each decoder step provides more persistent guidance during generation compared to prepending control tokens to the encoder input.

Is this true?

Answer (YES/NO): NO